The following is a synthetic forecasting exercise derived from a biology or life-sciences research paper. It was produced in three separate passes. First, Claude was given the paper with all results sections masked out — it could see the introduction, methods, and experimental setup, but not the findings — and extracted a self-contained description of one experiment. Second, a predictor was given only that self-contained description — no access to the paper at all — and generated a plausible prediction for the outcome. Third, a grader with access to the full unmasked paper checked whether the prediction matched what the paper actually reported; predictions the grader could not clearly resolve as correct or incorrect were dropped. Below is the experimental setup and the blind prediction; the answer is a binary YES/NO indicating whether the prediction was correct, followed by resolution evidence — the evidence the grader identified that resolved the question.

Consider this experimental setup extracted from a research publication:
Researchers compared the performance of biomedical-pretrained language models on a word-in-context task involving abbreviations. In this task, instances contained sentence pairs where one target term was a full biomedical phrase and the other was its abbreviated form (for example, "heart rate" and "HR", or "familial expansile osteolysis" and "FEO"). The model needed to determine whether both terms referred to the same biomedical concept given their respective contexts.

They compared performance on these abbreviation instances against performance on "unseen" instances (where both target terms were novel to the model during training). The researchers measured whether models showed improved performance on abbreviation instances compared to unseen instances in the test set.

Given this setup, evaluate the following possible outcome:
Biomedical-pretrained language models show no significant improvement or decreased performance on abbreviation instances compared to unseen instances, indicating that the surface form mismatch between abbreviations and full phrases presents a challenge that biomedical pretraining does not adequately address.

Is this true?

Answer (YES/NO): NO